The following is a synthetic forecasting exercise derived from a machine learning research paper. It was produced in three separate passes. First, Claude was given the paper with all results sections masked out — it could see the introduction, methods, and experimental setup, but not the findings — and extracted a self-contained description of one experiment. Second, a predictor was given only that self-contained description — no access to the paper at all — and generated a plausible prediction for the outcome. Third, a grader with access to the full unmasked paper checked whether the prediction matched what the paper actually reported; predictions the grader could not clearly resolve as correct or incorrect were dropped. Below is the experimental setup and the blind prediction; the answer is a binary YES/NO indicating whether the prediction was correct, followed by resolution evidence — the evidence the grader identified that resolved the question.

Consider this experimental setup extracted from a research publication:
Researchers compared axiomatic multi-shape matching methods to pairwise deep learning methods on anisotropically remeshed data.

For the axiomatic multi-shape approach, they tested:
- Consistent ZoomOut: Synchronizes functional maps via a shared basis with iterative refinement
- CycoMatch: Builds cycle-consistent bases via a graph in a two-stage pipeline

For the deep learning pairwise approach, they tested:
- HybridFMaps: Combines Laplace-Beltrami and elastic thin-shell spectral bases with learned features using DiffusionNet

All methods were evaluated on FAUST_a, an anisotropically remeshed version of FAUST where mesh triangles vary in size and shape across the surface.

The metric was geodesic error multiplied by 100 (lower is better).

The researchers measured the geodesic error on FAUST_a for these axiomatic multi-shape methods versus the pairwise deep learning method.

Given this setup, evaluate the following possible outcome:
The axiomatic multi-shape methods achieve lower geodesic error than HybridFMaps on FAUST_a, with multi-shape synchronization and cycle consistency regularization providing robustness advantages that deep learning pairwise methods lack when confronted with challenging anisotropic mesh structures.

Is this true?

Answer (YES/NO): NO